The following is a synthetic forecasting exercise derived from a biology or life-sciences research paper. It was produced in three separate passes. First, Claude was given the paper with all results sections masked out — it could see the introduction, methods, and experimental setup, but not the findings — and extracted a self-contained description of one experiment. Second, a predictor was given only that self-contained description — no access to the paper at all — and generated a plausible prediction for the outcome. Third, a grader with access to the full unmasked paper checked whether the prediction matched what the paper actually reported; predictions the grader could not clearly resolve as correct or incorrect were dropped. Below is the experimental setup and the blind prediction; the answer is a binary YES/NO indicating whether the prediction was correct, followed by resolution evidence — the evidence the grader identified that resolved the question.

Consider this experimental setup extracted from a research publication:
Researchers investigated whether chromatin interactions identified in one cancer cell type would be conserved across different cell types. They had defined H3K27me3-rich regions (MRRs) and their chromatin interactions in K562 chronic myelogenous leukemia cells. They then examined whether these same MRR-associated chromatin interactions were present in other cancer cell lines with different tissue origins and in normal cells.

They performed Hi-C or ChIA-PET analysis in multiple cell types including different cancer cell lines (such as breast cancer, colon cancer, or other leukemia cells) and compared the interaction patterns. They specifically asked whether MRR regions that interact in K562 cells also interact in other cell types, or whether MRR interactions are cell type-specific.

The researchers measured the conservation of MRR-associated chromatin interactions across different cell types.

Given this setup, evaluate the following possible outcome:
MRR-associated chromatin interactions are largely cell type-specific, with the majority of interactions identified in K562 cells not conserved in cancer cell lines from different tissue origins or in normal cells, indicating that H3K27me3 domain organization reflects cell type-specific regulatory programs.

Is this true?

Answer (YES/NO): YES